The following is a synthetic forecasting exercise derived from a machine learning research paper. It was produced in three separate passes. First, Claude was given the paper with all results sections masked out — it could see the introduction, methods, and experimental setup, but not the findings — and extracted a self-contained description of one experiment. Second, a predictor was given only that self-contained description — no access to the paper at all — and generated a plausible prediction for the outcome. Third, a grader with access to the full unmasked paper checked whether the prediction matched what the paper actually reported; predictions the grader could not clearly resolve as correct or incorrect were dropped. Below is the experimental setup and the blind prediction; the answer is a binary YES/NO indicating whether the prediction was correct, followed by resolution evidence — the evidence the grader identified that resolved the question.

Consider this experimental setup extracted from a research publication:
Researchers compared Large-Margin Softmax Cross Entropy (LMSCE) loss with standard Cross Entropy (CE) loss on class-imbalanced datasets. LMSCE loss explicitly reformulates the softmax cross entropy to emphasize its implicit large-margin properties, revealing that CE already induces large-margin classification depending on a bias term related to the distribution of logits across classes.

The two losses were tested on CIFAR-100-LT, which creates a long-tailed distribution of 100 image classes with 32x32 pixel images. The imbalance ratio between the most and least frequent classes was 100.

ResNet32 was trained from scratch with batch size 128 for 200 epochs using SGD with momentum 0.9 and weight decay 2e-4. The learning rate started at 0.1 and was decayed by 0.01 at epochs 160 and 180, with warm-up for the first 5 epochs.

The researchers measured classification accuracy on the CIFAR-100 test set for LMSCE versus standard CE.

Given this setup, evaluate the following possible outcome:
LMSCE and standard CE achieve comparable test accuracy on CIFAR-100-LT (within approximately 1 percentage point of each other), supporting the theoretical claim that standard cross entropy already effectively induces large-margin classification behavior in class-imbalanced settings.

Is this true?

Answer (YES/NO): NO